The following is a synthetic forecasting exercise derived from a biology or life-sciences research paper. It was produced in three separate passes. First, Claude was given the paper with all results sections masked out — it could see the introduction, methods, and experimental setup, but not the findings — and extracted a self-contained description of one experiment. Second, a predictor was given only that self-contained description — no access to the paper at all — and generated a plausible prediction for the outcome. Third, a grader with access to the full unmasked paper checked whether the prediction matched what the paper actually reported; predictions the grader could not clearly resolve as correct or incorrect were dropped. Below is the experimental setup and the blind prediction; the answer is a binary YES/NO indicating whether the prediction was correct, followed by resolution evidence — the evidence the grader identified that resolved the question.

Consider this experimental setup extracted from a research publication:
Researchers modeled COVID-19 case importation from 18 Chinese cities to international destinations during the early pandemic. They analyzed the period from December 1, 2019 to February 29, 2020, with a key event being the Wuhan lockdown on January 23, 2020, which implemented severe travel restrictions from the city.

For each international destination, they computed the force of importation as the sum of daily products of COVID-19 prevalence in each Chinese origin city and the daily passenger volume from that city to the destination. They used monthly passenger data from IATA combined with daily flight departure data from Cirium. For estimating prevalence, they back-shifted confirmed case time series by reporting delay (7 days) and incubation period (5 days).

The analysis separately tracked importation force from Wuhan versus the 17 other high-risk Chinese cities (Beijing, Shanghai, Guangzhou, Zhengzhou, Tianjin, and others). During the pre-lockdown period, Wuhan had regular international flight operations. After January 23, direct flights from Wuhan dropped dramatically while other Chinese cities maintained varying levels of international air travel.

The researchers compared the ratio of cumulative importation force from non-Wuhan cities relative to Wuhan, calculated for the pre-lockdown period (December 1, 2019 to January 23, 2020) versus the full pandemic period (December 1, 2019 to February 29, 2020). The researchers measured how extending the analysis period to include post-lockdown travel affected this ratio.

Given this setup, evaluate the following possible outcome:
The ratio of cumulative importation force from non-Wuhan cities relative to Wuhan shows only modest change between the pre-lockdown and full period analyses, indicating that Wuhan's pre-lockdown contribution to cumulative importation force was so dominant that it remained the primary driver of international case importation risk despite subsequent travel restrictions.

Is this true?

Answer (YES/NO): NO